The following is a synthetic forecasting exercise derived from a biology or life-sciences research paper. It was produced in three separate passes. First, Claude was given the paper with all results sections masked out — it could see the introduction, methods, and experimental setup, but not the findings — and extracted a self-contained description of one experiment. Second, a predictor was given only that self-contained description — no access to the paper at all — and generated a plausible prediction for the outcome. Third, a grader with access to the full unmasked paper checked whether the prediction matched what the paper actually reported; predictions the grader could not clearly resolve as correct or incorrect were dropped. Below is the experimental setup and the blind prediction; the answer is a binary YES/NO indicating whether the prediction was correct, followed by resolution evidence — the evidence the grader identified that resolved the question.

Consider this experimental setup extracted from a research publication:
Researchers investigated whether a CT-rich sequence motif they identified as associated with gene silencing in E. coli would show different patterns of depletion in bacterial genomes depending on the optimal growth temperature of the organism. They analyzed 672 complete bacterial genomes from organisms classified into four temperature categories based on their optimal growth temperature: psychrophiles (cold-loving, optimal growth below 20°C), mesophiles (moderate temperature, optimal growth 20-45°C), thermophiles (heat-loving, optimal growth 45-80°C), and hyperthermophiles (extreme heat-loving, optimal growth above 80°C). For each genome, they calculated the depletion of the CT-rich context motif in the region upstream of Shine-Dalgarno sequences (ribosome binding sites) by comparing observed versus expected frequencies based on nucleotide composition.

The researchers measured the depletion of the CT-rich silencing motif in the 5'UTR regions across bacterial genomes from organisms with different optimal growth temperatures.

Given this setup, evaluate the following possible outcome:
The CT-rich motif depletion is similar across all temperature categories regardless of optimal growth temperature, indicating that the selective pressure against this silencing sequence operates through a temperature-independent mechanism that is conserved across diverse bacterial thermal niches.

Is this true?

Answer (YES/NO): NO